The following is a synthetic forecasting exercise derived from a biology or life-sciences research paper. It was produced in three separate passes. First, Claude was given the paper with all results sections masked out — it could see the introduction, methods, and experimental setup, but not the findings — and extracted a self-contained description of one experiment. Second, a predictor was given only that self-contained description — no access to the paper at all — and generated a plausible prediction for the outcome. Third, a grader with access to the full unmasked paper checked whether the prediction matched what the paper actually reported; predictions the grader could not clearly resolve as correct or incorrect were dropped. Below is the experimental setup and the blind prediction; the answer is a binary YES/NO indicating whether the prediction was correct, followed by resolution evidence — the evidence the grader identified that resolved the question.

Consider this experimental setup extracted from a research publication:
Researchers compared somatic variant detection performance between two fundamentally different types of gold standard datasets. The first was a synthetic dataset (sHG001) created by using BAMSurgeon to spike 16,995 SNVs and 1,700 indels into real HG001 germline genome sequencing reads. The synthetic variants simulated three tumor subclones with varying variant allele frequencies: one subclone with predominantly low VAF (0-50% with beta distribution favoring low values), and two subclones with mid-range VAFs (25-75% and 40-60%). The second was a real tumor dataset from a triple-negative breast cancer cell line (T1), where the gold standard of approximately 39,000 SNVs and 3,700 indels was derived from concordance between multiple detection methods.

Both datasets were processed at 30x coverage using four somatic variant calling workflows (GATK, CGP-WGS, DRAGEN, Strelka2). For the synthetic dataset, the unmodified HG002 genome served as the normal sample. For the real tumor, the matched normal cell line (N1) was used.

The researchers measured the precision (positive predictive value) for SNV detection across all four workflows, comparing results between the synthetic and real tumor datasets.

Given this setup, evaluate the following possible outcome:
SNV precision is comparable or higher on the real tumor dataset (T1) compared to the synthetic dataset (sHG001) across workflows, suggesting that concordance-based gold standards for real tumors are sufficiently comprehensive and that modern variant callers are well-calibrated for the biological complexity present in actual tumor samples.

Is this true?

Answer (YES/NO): NO